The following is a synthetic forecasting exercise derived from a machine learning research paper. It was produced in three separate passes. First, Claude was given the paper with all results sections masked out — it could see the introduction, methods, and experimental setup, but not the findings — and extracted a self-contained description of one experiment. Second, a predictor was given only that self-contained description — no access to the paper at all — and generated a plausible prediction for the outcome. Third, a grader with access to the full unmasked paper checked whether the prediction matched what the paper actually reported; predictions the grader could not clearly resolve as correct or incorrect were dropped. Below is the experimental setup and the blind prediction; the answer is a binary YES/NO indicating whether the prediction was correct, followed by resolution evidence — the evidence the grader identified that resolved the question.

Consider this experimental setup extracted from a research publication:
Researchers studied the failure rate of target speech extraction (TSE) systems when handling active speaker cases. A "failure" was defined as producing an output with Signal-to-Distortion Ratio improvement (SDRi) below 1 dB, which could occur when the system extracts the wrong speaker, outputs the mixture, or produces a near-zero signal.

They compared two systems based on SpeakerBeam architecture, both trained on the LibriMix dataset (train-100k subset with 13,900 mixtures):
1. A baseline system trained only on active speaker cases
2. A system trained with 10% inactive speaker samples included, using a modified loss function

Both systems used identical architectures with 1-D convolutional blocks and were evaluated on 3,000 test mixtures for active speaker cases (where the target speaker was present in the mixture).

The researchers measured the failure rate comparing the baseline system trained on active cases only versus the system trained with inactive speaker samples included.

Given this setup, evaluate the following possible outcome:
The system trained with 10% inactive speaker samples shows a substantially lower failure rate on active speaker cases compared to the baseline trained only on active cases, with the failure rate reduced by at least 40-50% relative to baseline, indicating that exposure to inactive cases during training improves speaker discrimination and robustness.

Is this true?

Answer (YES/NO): NO